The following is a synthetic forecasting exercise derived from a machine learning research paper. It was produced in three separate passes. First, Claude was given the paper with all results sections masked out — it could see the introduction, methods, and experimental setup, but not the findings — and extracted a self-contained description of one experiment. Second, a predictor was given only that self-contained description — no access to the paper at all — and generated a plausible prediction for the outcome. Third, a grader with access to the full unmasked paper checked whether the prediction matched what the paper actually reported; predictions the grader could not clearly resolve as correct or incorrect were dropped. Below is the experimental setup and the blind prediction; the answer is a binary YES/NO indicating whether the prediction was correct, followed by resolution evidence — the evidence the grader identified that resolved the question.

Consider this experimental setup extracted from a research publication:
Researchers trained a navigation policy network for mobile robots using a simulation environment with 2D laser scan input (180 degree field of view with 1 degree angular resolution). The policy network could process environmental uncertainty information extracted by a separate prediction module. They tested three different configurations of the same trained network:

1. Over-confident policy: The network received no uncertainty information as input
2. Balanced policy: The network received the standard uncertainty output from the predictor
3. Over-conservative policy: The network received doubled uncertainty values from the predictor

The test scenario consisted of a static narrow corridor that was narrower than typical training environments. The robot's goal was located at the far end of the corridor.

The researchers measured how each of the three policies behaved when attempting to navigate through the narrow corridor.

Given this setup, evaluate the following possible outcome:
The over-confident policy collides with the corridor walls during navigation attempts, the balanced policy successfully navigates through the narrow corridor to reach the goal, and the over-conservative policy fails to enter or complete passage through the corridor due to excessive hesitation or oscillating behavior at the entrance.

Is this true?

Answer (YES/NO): NO